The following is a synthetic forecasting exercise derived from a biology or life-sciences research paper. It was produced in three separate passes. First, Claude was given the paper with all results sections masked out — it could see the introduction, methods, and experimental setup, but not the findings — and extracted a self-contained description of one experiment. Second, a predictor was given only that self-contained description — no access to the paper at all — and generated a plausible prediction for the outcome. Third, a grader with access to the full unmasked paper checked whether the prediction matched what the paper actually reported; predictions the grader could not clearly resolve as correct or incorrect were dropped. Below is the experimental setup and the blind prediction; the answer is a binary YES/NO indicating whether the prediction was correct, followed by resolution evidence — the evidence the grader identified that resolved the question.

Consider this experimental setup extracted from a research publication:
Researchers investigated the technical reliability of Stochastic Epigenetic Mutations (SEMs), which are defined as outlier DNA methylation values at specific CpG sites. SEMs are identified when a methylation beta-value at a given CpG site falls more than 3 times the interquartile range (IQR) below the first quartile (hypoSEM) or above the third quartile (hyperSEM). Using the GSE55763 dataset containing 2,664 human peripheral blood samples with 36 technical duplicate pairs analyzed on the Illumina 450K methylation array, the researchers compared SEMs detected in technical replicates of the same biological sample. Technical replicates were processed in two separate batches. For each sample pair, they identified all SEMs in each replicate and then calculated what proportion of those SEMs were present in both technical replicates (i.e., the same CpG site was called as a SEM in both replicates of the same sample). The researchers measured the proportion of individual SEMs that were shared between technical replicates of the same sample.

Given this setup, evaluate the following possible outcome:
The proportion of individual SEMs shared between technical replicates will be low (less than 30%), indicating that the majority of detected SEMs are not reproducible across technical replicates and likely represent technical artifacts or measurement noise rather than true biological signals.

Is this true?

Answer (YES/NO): NO